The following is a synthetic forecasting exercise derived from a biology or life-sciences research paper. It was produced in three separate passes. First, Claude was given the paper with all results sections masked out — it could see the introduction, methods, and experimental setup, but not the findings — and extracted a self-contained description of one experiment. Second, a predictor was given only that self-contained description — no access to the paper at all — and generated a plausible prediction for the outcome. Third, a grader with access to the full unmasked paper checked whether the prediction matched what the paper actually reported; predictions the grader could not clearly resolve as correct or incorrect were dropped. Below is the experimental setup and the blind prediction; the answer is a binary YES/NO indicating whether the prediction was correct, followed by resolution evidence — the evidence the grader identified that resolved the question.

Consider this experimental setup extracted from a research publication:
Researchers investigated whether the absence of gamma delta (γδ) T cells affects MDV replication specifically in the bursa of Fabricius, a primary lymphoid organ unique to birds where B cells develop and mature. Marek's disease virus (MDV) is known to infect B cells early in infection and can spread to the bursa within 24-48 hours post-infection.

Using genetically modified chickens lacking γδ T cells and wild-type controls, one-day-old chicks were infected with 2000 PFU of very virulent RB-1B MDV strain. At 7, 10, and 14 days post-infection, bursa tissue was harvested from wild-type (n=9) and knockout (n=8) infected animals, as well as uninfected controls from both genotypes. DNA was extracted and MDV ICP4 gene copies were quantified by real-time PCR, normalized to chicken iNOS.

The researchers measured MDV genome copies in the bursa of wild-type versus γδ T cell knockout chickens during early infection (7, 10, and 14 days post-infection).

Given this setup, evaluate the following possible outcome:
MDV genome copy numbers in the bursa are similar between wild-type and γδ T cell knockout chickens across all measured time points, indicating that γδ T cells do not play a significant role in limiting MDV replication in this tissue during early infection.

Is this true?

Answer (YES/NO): YES